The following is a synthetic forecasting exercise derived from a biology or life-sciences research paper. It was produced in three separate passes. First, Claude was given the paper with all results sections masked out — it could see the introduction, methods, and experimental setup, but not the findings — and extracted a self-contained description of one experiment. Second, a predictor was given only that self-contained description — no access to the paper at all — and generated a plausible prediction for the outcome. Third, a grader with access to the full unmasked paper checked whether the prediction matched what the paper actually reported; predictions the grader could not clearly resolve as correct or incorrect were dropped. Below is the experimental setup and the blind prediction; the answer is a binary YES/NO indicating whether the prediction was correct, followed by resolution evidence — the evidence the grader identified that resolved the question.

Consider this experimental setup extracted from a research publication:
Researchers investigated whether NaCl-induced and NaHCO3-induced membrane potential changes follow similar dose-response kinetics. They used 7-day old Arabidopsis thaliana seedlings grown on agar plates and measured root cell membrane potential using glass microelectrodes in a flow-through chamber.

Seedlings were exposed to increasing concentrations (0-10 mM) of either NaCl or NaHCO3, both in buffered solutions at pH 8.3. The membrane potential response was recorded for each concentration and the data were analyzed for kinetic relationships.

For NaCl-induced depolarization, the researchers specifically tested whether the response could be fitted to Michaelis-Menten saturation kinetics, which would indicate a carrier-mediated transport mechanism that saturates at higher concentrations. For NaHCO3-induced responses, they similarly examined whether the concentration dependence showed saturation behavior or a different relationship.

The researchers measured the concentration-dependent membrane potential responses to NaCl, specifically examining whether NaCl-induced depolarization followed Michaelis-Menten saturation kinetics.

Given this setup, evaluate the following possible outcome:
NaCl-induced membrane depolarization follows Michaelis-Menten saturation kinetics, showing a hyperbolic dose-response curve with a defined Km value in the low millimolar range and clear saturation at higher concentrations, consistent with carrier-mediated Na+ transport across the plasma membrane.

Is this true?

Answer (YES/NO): YES